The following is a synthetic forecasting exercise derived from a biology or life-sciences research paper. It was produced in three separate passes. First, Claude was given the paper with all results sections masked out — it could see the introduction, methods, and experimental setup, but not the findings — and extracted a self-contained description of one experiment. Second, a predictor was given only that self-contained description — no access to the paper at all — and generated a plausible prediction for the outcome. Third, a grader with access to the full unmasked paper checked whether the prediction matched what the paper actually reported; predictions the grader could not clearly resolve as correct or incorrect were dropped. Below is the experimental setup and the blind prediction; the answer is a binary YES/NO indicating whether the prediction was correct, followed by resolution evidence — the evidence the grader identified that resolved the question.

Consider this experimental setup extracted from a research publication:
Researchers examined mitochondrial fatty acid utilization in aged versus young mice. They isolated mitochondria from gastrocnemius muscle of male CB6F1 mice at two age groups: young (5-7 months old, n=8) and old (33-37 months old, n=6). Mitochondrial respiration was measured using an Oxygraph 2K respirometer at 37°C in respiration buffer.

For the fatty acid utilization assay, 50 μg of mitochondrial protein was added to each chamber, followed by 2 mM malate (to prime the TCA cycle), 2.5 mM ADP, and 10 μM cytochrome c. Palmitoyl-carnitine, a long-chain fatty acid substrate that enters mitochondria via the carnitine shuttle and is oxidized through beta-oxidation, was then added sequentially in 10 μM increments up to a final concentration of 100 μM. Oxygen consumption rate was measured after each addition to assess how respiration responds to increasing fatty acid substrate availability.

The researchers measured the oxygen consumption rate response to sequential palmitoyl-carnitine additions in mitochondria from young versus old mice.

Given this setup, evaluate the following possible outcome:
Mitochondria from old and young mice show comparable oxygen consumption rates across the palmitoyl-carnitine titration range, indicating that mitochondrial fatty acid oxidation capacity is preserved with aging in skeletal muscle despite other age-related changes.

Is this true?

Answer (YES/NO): NO